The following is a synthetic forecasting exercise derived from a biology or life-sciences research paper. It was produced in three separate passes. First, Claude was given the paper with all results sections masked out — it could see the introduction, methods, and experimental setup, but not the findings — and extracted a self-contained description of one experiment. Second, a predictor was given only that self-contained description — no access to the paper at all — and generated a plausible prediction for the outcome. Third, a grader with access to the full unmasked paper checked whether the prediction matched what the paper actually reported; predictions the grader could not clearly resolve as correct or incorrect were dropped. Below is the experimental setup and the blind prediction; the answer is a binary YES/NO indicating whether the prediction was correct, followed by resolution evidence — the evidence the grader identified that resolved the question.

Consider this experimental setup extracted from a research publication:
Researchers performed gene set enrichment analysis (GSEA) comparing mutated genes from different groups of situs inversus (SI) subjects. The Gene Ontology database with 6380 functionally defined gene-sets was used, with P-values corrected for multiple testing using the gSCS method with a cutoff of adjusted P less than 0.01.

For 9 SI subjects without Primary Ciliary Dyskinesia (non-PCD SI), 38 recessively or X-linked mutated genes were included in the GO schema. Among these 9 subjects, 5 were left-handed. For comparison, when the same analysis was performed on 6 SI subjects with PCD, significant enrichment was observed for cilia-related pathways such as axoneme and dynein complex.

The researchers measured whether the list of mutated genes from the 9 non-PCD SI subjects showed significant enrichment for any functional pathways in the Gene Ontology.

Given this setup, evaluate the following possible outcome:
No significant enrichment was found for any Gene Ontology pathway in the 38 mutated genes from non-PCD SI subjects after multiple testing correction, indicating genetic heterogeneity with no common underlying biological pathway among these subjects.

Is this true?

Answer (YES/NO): YES